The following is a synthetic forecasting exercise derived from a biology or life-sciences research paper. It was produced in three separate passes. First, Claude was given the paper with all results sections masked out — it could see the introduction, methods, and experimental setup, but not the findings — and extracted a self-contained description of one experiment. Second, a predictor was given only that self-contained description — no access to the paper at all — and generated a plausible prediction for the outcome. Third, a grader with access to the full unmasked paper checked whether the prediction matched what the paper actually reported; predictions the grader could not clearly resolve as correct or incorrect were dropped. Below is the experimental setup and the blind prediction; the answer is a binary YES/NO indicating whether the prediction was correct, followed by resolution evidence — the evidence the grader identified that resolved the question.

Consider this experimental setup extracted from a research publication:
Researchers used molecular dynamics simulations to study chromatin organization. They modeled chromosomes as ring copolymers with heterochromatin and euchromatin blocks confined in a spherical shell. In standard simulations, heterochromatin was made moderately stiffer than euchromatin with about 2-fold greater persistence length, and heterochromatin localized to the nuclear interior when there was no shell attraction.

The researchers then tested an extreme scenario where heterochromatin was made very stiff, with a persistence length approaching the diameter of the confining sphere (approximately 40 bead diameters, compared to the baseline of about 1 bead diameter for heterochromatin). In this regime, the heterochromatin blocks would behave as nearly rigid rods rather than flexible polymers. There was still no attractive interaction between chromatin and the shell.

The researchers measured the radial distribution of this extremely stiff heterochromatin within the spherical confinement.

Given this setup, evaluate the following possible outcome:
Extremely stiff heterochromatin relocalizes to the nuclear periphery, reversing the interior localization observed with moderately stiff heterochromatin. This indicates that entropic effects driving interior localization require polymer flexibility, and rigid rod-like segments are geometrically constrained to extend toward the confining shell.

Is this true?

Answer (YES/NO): YES